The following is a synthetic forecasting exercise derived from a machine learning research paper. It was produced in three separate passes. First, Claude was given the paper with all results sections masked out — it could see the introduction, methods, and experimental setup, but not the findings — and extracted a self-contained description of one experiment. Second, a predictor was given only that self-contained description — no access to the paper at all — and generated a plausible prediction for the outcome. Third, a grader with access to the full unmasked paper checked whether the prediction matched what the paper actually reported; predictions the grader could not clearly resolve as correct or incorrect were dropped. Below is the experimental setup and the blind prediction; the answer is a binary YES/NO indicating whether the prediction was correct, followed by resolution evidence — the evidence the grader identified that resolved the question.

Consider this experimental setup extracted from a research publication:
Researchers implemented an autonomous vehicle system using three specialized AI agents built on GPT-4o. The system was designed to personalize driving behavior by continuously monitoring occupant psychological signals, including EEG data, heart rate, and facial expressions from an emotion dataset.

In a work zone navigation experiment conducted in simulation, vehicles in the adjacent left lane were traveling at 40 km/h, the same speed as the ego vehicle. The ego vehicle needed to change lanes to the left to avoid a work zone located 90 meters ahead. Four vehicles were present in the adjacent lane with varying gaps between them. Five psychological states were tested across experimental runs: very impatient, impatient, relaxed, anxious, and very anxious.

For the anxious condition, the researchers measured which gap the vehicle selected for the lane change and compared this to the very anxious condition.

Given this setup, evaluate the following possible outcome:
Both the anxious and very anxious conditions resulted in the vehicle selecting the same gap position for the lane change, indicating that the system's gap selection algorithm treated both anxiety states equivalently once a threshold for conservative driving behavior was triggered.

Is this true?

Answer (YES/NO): NO